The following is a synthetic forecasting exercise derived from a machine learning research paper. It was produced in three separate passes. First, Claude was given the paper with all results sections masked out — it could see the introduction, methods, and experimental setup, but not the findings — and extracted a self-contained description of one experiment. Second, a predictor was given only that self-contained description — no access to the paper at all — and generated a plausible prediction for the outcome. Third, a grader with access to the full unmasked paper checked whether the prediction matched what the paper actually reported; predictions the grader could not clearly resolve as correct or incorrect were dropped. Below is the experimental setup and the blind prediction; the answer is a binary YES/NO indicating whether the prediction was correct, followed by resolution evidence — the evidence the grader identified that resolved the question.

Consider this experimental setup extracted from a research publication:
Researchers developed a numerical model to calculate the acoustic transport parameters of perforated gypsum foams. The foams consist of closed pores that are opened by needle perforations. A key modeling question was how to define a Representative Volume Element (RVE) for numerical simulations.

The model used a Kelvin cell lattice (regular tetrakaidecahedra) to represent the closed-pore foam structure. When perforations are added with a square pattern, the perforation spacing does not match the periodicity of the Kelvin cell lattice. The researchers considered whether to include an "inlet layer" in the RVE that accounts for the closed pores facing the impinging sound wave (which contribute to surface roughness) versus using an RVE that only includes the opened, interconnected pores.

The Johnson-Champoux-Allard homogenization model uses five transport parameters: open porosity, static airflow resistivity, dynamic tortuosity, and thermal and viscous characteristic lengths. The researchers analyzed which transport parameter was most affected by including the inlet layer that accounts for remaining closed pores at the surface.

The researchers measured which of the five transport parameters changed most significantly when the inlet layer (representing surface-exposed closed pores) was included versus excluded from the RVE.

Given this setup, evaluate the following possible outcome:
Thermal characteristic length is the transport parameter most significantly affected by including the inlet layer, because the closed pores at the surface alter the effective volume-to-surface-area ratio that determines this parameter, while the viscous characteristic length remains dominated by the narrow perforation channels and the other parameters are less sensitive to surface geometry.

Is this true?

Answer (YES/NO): NO